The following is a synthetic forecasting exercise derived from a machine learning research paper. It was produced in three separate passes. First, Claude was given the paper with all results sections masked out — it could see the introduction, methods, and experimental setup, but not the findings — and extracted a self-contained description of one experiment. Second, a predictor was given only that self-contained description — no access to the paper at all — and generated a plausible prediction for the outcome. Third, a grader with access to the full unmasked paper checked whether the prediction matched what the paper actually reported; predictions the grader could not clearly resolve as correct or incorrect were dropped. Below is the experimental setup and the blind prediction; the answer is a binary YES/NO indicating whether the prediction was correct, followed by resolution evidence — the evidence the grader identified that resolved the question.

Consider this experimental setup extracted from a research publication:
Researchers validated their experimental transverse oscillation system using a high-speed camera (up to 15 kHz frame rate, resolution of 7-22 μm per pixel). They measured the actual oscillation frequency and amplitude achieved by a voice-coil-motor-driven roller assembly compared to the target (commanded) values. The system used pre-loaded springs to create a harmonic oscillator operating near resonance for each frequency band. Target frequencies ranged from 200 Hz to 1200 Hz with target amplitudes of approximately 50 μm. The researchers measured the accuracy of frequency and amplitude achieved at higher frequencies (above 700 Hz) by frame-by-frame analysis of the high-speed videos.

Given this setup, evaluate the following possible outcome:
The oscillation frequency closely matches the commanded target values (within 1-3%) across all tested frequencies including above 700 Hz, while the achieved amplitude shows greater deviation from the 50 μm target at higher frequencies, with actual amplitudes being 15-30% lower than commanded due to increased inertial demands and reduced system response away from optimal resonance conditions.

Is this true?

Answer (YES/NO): NO